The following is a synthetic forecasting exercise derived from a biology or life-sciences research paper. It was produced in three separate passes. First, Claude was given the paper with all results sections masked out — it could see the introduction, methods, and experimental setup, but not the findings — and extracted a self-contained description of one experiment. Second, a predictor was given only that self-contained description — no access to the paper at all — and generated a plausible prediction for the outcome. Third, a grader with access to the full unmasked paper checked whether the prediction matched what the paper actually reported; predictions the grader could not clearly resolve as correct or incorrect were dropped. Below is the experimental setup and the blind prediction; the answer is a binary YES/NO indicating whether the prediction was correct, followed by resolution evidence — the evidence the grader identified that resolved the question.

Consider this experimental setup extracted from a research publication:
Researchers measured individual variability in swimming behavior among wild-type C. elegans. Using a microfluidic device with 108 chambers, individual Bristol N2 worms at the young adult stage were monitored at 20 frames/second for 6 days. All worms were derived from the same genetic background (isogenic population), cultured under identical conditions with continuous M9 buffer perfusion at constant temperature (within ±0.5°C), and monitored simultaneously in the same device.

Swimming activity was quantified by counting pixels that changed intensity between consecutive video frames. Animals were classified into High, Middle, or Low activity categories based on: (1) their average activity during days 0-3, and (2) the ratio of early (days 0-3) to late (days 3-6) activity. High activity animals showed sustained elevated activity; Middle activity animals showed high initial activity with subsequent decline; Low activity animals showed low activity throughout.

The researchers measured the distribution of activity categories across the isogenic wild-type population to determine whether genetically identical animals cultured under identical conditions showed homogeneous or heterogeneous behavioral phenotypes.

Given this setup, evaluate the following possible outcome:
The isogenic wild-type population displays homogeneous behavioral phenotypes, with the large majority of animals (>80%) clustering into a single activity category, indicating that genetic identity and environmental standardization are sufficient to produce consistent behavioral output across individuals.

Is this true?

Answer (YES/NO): NO